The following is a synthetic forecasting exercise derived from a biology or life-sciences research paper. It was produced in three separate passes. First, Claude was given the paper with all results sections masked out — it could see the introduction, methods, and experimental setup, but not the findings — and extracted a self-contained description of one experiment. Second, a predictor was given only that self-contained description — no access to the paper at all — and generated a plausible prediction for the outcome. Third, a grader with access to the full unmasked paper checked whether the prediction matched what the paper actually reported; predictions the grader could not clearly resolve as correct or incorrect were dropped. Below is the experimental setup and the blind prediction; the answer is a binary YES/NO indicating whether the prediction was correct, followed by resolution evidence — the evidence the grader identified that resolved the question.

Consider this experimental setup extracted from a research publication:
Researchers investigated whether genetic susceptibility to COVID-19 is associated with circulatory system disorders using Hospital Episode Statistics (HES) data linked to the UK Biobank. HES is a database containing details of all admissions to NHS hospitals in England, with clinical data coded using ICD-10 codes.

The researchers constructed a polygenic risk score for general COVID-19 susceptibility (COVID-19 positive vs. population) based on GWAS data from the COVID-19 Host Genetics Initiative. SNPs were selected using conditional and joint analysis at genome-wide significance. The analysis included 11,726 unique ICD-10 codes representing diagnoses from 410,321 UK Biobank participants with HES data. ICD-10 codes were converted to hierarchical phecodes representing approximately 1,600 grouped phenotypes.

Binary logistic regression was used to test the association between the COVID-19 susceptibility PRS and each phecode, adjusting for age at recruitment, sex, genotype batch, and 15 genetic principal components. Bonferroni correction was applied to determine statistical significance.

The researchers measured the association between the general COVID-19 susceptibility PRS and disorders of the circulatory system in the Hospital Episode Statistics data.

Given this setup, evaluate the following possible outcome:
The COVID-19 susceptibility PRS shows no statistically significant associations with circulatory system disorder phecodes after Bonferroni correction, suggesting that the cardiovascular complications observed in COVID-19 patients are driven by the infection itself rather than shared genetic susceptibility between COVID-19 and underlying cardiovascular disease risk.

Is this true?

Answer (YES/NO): NO